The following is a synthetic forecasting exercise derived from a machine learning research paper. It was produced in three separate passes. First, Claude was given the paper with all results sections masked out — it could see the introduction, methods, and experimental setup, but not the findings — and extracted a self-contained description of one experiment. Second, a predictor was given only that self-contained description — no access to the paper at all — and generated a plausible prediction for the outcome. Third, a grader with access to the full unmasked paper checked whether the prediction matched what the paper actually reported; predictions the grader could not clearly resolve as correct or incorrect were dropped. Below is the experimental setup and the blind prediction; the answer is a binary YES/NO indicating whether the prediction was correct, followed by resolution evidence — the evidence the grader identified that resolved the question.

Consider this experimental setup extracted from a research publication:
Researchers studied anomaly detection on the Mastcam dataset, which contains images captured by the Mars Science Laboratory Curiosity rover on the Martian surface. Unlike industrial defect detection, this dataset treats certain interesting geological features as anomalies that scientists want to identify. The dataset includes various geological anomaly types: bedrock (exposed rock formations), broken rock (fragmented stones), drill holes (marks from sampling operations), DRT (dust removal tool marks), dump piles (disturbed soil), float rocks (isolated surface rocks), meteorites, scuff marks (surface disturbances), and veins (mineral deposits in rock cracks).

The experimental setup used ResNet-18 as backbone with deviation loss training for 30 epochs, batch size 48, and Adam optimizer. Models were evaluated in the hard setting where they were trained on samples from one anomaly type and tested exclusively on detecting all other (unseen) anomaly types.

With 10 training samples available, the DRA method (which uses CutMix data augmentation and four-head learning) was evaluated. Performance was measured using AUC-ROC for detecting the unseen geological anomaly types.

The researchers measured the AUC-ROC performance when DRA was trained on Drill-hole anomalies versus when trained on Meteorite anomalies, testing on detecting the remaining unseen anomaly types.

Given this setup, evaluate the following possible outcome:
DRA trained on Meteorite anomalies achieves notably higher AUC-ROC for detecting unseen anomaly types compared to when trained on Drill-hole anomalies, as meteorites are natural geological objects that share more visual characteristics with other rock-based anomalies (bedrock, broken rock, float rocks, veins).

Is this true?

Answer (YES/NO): NO